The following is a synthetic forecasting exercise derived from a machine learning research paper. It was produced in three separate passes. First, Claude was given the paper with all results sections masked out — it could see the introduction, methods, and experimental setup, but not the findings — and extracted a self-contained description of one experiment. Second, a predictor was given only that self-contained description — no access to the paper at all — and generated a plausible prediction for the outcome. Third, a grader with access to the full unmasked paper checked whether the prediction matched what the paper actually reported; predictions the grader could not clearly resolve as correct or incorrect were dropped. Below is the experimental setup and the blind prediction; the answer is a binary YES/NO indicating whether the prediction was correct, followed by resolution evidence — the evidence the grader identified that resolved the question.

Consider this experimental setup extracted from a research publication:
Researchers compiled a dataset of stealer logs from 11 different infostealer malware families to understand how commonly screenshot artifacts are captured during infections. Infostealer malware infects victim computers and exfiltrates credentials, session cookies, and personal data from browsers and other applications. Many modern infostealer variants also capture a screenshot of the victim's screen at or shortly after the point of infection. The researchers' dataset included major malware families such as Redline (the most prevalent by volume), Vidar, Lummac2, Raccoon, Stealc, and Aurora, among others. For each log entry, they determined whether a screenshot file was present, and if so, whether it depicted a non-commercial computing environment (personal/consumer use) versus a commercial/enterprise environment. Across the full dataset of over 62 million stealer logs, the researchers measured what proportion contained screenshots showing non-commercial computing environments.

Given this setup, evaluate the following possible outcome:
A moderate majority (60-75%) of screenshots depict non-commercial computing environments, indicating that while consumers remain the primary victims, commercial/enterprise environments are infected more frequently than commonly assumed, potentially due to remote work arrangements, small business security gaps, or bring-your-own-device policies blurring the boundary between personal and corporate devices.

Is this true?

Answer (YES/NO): NO